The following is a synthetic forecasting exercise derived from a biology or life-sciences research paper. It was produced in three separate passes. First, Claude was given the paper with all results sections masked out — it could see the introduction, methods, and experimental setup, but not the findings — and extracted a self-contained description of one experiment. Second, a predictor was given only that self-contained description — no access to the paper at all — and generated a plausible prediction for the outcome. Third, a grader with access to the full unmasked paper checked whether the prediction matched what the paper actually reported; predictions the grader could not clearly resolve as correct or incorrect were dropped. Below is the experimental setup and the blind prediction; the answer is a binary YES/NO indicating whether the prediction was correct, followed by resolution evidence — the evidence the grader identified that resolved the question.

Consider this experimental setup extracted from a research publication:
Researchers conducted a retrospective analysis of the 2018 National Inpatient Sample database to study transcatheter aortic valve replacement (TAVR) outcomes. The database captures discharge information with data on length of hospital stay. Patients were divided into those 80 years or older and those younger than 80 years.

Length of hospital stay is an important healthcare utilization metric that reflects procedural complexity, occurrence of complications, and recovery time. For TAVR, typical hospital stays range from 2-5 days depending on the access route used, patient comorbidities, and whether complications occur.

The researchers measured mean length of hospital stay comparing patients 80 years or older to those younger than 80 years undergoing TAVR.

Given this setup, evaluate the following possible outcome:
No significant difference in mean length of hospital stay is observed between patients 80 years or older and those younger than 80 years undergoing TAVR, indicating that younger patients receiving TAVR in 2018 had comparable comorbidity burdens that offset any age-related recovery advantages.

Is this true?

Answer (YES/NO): NO